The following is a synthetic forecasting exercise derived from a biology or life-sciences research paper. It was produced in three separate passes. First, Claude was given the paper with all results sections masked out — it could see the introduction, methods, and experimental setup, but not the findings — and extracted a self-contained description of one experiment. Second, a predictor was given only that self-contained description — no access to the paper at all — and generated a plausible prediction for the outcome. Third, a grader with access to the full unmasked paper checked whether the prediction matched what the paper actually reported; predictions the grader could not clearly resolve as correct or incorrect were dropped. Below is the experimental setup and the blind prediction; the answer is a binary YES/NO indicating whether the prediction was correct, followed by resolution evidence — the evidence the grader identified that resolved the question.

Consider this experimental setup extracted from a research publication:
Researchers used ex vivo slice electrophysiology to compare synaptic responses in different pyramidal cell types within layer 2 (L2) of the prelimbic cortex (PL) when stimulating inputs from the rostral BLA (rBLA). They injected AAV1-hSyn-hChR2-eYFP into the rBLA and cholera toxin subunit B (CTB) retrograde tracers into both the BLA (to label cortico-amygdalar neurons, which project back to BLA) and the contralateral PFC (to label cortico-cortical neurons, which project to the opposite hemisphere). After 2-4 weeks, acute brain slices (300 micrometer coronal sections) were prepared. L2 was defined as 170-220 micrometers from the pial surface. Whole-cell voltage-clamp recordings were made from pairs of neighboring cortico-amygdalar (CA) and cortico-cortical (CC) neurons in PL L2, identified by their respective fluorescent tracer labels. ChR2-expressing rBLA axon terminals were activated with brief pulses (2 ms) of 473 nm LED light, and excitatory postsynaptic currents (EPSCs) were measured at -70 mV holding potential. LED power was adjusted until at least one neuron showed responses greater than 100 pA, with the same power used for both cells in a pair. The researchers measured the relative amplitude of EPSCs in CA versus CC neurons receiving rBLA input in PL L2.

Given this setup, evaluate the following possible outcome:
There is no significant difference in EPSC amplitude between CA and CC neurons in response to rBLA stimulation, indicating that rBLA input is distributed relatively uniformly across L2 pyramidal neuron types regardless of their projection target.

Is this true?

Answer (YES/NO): NO